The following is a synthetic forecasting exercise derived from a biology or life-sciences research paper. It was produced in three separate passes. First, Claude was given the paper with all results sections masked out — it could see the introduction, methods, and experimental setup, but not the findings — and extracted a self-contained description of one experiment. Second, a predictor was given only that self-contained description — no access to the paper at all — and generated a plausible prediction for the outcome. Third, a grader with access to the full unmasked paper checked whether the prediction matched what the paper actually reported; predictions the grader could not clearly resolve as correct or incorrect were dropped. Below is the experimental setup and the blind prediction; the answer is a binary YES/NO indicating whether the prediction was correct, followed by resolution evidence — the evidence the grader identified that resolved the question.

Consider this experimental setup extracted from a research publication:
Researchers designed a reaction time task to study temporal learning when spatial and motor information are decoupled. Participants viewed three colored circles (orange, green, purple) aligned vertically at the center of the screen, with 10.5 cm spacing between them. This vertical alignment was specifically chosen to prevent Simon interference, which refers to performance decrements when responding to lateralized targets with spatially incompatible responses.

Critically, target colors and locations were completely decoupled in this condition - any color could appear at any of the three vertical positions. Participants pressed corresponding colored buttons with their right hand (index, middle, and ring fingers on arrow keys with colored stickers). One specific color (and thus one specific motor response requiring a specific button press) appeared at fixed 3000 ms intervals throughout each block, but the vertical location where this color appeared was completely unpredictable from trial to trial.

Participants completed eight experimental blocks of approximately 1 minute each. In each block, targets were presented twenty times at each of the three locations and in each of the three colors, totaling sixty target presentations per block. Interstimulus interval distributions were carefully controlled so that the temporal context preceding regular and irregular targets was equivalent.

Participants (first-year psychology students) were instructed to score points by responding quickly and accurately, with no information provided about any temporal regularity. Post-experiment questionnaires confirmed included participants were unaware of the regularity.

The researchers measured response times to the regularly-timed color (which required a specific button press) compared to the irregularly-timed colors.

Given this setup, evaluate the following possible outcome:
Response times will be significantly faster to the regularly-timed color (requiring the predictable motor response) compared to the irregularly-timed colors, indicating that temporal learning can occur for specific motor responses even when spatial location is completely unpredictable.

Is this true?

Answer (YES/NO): NO